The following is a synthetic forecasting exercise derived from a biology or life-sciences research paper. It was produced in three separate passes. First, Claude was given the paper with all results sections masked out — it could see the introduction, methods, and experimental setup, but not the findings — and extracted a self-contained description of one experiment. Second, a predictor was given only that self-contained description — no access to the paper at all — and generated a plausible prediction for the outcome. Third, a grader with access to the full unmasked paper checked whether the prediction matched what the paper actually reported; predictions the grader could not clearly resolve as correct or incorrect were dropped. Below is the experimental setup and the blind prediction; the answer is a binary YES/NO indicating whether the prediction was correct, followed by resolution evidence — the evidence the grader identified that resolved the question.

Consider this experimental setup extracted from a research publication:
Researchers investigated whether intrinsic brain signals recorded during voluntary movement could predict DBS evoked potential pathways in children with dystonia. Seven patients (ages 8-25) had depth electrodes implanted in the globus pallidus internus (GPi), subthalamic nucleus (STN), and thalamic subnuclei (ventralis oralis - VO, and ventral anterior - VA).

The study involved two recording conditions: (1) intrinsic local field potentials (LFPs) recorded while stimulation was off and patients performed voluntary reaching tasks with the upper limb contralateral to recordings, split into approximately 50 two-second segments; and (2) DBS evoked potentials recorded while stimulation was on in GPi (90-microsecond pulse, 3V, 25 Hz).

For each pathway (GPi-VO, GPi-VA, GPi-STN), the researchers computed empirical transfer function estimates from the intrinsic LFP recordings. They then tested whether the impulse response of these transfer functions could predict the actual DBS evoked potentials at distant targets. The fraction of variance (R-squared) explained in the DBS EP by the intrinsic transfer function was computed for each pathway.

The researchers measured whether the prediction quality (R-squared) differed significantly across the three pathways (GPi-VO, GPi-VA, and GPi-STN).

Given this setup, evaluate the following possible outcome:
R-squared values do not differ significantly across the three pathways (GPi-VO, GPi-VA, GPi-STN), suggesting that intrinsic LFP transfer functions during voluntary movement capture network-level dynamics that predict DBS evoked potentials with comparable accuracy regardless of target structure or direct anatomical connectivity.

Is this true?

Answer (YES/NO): NO